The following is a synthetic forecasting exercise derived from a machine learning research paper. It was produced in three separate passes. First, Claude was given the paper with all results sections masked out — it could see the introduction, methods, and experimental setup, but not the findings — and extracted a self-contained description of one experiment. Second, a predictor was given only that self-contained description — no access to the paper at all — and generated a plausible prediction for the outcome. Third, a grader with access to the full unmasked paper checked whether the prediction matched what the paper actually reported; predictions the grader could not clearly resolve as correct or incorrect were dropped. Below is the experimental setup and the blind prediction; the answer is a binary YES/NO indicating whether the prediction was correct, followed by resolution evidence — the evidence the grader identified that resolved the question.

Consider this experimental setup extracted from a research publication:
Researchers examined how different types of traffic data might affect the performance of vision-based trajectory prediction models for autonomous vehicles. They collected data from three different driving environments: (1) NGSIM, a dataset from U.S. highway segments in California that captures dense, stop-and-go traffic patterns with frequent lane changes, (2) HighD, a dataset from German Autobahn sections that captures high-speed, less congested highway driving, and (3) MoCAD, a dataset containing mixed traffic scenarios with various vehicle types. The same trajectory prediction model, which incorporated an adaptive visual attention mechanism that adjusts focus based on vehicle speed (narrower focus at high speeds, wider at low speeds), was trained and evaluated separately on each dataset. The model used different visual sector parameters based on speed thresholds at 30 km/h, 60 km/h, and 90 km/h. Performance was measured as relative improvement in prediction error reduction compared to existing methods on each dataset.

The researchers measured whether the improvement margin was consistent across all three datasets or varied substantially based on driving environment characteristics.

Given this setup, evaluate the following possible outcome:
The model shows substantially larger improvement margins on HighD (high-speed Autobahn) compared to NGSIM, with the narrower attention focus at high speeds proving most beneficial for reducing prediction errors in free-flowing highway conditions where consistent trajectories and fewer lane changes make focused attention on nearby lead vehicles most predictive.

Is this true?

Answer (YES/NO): YES